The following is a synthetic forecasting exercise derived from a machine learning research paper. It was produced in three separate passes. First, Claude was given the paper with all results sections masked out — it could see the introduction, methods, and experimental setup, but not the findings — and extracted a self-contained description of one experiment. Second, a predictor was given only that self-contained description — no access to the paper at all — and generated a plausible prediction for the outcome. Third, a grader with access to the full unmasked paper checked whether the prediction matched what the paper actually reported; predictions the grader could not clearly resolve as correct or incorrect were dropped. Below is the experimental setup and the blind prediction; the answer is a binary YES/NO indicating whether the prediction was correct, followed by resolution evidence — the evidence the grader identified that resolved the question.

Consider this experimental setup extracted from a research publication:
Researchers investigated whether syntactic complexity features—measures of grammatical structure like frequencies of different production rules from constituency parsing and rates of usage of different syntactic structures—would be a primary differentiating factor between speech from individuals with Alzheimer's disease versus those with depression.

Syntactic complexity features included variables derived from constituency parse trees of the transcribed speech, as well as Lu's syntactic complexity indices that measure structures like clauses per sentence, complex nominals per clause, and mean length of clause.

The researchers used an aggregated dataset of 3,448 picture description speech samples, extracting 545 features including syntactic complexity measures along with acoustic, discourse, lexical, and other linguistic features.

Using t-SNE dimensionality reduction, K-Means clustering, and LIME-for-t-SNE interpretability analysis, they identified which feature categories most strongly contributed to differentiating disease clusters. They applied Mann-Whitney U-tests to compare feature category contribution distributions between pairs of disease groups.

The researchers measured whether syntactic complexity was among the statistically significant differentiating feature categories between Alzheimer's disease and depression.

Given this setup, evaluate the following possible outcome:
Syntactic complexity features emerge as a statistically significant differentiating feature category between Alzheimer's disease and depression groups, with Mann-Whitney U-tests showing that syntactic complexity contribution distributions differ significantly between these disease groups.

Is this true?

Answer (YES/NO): NO